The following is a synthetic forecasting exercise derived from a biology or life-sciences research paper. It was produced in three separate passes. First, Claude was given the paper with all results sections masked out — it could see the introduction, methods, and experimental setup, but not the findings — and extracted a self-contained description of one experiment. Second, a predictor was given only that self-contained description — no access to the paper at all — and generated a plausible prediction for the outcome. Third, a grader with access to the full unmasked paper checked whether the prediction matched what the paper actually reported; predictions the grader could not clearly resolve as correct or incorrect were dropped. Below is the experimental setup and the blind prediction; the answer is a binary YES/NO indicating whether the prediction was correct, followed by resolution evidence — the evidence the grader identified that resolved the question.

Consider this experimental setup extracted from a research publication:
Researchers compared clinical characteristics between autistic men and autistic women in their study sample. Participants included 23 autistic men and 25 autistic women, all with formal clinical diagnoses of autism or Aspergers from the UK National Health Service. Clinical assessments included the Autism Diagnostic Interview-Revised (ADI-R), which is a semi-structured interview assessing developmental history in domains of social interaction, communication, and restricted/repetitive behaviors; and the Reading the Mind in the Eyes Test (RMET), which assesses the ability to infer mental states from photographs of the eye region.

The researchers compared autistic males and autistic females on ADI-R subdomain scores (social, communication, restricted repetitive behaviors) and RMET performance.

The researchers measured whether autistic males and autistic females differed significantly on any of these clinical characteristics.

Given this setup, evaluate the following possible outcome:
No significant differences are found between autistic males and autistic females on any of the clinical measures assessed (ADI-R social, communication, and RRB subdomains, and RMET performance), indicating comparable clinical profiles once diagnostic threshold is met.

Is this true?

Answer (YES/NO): YES